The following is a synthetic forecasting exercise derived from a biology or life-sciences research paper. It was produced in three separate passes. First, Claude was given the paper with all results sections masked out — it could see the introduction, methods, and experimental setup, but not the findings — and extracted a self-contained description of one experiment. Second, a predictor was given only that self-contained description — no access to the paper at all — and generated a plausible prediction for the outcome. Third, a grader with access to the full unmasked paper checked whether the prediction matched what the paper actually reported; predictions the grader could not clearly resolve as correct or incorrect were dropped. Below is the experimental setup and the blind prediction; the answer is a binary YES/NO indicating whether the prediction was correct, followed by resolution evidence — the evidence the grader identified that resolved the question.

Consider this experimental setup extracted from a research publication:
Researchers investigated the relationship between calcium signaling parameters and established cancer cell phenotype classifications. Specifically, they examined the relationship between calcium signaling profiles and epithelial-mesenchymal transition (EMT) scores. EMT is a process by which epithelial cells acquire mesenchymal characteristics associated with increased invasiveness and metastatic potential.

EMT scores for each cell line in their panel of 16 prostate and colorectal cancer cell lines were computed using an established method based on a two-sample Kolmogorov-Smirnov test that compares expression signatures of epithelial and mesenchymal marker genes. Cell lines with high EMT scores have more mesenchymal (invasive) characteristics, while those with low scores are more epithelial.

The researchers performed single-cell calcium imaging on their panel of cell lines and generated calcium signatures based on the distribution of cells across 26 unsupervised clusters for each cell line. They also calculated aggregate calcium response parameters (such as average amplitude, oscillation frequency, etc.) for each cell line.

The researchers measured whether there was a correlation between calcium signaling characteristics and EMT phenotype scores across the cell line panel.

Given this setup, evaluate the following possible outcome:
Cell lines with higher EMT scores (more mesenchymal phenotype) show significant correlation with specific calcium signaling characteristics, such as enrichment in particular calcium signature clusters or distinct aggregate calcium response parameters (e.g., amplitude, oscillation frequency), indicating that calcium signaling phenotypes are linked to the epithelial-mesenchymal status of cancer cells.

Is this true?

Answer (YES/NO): NO